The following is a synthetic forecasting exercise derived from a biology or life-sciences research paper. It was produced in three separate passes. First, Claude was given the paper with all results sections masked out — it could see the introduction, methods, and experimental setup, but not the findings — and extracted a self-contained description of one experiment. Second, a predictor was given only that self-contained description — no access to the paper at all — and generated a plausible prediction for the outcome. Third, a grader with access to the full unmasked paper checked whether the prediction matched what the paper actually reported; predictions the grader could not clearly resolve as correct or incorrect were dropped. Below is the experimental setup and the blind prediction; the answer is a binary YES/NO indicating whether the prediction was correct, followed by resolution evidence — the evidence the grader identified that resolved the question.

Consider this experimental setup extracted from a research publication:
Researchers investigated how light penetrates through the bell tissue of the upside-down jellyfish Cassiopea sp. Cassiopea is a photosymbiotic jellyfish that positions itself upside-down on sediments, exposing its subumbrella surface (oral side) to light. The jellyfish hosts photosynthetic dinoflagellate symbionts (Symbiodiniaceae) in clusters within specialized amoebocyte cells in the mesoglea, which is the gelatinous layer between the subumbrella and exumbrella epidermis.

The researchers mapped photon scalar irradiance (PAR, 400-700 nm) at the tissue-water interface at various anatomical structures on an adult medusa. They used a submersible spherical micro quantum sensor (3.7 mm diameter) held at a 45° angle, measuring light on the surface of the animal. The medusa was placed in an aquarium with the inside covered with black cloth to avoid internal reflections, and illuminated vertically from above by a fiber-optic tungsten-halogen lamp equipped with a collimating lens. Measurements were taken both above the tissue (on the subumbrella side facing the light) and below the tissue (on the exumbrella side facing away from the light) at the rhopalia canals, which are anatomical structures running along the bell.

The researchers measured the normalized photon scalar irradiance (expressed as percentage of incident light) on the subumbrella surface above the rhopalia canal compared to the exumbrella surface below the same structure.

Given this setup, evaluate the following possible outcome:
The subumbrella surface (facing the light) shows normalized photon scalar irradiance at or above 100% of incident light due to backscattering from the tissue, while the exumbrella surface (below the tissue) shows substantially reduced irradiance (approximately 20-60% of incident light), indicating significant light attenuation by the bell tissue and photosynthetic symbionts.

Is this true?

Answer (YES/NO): YES